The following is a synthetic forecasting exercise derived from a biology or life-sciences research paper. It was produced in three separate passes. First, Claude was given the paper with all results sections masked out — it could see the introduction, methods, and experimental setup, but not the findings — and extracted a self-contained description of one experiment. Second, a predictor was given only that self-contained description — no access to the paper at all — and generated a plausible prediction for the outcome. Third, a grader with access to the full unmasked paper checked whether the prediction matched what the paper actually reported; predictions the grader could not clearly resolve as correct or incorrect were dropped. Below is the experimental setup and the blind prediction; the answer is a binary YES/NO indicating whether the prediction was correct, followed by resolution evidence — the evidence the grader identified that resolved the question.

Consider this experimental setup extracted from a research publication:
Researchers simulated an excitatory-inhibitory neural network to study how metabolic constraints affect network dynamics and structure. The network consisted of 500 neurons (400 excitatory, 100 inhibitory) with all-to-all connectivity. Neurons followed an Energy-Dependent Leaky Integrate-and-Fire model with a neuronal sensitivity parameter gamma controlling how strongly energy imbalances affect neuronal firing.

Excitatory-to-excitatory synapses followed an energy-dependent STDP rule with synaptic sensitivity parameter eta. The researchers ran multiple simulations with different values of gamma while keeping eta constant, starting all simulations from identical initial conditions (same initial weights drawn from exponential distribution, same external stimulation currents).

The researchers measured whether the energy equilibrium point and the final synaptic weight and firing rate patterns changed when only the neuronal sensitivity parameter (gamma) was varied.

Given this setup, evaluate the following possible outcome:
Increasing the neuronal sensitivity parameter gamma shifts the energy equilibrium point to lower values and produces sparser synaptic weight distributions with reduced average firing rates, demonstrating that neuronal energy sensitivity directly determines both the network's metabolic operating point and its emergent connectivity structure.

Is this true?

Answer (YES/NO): NO